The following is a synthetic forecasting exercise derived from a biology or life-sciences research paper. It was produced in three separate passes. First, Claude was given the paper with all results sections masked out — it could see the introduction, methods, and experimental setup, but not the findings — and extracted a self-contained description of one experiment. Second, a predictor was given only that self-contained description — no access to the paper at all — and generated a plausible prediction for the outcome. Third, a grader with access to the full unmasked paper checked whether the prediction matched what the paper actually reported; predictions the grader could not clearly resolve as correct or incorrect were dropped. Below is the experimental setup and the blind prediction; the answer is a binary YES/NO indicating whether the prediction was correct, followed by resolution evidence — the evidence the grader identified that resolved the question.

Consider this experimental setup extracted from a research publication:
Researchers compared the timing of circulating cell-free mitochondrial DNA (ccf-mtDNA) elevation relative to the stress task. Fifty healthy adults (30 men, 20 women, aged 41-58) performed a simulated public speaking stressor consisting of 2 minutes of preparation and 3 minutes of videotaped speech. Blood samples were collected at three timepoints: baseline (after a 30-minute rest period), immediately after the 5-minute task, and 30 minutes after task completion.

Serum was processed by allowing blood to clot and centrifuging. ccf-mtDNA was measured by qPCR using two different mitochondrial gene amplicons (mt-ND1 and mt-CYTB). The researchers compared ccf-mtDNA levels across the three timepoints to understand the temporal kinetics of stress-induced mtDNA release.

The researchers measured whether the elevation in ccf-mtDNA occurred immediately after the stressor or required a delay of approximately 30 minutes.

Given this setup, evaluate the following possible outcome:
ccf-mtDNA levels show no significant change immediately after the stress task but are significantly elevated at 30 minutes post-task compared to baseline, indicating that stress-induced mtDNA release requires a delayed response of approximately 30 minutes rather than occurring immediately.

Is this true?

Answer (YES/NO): YES